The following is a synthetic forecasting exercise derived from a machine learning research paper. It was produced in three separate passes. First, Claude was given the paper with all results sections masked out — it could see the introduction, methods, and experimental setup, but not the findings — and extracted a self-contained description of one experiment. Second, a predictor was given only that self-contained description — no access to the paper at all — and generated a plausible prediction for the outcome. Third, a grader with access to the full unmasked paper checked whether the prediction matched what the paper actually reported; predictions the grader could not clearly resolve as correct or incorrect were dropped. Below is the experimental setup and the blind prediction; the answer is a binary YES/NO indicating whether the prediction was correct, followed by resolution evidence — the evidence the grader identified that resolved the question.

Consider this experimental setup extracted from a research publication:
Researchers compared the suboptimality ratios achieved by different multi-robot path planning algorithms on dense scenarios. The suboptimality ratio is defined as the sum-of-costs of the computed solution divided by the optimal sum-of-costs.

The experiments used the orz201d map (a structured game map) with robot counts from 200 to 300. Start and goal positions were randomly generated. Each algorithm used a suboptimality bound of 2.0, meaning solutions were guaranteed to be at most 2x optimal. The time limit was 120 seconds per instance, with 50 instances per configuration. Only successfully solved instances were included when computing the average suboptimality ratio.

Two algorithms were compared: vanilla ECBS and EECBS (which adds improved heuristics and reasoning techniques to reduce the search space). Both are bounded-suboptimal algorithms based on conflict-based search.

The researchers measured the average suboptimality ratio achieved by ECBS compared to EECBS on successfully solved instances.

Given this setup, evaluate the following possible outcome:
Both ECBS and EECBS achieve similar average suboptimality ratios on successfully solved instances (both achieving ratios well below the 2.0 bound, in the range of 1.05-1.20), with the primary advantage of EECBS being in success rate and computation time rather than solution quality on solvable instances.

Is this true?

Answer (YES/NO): NO